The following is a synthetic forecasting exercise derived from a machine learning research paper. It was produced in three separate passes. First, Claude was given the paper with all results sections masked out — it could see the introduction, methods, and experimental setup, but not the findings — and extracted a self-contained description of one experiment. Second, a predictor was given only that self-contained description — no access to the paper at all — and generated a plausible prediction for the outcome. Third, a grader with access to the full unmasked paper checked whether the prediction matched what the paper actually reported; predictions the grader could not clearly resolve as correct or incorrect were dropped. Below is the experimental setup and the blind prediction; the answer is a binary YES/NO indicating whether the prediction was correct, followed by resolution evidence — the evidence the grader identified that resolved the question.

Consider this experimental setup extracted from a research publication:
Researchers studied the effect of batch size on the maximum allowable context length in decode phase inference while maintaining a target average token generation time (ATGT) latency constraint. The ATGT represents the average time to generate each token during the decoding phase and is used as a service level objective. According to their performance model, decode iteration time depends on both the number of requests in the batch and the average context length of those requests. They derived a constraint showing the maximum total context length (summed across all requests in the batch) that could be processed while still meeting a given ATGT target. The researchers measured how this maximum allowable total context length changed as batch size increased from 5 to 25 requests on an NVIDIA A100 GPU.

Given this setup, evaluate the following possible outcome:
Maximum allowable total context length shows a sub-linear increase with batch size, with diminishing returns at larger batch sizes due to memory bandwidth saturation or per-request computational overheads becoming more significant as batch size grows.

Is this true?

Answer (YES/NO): NO